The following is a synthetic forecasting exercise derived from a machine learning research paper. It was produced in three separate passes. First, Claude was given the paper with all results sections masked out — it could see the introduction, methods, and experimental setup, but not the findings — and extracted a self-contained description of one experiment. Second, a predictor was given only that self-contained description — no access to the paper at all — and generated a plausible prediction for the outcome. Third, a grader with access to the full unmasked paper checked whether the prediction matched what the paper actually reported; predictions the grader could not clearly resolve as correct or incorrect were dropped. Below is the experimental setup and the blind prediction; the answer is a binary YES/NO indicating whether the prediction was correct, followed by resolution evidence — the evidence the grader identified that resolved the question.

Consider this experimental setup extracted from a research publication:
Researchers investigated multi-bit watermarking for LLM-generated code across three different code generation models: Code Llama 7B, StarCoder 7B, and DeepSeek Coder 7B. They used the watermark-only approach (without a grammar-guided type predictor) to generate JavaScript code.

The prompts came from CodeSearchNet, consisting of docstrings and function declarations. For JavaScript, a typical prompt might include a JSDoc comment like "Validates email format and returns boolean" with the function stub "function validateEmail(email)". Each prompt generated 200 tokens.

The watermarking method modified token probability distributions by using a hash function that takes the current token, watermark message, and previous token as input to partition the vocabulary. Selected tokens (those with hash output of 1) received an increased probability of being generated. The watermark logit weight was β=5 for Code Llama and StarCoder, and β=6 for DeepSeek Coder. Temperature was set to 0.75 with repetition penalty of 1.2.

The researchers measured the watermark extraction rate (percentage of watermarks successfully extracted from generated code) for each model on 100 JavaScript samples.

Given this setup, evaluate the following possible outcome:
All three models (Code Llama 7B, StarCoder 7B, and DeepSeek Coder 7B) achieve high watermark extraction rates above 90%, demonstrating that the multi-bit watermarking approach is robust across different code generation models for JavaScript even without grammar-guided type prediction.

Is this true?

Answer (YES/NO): YES